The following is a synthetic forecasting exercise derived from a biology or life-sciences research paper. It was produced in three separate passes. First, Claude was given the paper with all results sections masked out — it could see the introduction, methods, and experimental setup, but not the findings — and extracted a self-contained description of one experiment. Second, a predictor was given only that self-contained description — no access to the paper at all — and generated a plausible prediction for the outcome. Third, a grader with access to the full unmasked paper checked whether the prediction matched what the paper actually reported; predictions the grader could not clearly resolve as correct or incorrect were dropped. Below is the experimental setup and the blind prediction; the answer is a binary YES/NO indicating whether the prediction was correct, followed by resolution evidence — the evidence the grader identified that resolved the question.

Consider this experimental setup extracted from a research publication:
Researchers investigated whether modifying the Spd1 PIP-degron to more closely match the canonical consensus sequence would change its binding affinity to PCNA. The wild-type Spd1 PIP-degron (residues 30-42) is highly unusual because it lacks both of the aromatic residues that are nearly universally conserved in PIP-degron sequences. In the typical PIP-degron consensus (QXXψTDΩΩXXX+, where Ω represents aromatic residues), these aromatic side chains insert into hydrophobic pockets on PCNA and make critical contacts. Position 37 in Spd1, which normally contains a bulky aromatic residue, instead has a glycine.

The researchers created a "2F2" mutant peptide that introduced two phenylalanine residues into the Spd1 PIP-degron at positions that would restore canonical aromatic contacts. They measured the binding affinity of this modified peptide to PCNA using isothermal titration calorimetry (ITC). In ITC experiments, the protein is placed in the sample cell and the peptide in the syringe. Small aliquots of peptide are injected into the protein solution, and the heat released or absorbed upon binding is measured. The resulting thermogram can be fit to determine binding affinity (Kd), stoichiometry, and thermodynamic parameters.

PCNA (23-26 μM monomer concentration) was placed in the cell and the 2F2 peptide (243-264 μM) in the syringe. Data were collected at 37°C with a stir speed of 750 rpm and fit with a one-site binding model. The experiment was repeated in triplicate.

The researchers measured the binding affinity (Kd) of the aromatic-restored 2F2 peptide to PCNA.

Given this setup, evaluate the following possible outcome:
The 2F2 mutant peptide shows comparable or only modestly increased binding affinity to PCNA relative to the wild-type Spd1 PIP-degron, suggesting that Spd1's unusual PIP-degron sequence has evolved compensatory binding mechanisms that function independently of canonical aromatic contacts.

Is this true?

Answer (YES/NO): NO